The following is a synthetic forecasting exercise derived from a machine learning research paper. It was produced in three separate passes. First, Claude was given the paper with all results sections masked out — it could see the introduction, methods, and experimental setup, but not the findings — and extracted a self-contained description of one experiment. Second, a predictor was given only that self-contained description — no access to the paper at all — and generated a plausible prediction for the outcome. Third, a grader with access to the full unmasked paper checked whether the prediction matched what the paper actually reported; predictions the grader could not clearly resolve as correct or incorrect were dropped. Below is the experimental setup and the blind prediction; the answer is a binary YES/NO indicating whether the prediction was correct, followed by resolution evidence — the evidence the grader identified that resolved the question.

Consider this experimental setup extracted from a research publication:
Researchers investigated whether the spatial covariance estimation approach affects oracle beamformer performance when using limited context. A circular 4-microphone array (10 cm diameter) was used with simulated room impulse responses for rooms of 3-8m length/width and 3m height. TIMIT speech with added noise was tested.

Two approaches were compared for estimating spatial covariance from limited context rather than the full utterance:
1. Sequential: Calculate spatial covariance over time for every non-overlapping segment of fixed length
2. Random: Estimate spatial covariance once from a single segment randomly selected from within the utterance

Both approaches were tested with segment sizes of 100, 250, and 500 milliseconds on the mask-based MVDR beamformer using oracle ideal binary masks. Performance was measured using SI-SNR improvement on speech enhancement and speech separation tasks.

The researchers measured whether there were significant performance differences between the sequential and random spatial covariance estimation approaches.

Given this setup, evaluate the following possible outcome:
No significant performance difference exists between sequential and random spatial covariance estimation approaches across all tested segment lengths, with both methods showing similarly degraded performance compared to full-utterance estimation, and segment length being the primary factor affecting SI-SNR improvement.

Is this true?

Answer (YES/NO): YES